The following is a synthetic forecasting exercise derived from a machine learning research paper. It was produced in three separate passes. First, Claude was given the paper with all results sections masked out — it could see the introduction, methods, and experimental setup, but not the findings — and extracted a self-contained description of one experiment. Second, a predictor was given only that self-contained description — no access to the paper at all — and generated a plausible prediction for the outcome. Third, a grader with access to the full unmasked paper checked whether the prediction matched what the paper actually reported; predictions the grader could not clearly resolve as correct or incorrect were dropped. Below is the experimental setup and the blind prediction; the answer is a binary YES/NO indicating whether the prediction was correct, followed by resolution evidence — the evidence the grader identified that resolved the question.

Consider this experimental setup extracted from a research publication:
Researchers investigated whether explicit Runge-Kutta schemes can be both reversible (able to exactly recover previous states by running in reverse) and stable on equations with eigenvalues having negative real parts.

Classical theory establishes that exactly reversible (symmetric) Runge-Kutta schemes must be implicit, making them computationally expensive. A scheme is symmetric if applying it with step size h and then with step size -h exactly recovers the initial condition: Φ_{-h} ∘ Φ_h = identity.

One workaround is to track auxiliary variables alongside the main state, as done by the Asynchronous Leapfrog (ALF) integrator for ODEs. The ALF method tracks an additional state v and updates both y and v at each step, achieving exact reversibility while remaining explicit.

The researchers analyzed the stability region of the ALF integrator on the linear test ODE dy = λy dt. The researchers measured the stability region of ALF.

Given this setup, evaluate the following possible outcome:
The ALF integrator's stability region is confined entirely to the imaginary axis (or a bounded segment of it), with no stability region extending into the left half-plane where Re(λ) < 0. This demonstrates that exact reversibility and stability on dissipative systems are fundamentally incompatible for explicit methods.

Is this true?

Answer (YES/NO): YES